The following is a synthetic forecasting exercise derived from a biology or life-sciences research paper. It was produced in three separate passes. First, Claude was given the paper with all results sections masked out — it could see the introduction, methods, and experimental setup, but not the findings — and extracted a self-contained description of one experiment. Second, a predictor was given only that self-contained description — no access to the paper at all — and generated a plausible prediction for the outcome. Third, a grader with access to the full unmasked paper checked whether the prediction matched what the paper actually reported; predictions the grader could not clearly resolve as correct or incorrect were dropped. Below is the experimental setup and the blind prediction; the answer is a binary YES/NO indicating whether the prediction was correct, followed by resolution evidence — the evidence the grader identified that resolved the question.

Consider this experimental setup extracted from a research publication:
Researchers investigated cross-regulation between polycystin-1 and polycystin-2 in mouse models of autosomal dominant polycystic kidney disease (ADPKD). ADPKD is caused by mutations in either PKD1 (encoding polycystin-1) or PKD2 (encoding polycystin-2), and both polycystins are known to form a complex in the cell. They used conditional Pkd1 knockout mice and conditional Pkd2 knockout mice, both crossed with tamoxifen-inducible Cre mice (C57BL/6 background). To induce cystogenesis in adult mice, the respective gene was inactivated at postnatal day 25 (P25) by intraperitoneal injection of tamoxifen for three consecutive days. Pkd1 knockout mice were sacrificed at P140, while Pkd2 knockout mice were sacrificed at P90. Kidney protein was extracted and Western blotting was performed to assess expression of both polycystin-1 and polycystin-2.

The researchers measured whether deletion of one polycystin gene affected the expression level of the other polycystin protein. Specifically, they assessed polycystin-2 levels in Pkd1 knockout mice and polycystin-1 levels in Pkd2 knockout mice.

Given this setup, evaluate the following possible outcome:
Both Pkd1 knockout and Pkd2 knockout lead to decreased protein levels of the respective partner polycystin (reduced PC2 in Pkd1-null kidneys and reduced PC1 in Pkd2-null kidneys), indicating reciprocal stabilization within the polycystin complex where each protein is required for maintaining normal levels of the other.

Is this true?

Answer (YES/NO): NO